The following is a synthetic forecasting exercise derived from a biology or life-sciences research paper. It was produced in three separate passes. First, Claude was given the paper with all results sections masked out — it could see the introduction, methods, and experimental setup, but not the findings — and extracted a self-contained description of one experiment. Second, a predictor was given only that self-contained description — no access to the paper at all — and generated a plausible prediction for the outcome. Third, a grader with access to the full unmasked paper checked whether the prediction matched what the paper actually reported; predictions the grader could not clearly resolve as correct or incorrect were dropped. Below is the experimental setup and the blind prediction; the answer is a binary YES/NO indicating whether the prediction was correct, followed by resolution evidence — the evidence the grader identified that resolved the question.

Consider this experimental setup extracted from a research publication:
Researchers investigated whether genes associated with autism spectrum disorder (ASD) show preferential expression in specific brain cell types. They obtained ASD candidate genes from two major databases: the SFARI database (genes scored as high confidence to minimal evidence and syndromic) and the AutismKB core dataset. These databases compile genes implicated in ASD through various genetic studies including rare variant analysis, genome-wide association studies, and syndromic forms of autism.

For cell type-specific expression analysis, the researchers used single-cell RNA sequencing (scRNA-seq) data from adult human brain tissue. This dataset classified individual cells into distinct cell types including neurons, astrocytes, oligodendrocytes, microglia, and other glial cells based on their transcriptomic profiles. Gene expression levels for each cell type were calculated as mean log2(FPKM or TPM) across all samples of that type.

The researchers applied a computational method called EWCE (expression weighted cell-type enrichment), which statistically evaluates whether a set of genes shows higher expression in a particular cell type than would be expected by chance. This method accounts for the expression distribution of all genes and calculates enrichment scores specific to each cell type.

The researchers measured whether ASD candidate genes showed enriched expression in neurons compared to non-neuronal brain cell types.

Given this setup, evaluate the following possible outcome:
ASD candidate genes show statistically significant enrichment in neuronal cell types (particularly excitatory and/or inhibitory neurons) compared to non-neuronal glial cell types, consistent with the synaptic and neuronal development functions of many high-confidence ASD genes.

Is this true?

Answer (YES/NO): YES